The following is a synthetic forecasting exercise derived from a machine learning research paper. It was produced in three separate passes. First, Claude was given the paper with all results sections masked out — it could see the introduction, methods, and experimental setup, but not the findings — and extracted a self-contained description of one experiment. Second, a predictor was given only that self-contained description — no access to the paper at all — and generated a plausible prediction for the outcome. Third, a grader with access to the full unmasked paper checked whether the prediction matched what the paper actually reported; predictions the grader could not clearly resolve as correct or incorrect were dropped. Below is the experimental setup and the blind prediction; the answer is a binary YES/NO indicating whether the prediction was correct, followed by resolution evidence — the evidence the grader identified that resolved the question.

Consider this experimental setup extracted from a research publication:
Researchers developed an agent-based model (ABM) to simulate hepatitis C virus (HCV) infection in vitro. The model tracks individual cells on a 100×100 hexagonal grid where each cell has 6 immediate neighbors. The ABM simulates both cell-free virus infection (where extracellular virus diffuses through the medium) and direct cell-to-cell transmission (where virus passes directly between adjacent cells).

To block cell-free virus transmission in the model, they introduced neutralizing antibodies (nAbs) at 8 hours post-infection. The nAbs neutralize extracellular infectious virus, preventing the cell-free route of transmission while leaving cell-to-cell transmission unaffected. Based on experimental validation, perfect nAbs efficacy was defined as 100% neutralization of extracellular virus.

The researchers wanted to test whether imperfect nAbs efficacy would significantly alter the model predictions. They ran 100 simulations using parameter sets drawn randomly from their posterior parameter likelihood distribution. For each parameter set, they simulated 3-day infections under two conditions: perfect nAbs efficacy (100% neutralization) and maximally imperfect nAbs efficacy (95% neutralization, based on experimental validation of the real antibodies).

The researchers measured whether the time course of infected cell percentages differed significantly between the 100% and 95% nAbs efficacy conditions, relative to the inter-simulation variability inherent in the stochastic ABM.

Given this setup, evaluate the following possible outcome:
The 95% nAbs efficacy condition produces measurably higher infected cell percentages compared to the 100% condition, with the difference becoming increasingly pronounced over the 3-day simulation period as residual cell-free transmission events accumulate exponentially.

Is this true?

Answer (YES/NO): NO